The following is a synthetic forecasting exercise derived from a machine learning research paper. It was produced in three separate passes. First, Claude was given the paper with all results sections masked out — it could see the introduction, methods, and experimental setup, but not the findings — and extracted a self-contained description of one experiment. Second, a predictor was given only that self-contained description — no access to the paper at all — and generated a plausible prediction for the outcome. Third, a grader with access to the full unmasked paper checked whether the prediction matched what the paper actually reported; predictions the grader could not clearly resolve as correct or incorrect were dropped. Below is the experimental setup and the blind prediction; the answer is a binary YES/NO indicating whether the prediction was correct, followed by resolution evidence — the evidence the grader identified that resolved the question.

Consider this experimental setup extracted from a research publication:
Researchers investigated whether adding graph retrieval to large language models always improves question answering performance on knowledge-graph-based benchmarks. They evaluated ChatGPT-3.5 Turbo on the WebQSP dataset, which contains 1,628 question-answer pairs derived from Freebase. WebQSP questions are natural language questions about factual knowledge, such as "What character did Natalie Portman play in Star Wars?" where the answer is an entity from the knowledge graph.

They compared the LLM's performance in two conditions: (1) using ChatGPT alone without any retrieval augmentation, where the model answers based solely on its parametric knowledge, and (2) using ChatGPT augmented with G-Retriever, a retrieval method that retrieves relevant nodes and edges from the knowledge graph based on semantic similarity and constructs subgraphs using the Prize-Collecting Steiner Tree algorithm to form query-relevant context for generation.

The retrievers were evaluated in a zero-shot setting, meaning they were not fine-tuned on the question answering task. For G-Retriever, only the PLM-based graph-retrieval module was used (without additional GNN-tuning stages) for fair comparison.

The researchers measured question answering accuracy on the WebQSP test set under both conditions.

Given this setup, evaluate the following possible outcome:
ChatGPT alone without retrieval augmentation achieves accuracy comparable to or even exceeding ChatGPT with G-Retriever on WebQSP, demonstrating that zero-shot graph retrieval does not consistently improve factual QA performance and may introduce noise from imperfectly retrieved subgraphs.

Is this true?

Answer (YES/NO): YES